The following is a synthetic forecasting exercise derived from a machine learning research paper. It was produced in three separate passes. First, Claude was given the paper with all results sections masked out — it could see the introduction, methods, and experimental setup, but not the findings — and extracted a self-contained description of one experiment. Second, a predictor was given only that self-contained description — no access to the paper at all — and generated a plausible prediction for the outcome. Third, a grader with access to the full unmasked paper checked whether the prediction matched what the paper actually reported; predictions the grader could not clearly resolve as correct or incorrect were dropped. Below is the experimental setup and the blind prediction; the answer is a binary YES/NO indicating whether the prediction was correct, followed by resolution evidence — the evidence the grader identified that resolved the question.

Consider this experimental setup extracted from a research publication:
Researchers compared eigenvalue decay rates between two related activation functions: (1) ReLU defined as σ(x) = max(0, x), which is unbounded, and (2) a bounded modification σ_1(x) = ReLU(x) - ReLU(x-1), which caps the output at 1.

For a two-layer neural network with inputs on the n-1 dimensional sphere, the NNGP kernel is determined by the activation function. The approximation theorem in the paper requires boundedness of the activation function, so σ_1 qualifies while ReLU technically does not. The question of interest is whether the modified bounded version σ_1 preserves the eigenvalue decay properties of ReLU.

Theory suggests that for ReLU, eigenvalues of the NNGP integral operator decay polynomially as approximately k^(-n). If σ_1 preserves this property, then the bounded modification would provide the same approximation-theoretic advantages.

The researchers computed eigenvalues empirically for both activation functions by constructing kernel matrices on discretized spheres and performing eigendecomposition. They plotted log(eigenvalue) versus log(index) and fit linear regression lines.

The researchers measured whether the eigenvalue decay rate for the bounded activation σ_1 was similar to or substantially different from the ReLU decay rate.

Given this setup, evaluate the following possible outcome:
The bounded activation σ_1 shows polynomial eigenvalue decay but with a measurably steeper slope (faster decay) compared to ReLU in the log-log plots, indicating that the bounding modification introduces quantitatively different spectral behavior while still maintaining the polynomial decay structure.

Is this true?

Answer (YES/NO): NO